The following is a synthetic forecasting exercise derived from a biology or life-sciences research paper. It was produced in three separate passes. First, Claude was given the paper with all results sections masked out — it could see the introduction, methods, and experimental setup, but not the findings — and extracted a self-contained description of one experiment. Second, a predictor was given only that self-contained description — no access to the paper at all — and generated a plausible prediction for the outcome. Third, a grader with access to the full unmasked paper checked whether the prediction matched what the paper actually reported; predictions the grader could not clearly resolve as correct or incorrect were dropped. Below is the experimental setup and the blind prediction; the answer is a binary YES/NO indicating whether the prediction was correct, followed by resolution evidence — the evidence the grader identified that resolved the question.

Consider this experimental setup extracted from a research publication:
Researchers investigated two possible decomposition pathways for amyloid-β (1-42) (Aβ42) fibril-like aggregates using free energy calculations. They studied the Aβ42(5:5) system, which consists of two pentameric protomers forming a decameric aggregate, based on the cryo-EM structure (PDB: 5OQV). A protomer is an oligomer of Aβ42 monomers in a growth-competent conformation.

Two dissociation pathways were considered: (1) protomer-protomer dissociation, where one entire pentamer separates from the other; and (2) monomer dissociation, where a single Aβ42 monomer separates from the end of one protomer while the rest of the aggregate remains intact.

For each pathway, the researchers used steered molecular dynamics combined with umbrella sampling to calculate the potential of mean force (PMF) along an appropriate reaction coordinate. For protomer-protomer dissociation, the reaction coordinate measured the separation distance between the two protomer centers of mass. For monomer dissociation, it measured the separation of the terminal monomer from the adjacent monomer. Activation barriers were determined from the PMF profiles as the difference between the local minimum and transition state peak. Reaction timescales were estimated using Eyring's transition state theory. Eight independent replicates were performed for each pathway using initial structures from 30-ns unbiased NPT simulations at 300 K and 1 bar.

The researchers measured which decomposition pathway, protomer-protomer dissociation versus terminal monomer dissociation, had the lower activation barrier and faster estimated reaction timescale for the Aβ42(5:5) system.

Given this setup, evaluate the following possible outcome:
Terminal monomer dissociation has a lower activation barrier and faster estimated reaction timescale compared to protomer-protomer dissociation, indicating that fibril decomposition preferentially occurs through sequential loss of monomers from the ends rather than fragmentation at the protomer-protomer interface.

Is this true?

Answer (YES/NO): YES